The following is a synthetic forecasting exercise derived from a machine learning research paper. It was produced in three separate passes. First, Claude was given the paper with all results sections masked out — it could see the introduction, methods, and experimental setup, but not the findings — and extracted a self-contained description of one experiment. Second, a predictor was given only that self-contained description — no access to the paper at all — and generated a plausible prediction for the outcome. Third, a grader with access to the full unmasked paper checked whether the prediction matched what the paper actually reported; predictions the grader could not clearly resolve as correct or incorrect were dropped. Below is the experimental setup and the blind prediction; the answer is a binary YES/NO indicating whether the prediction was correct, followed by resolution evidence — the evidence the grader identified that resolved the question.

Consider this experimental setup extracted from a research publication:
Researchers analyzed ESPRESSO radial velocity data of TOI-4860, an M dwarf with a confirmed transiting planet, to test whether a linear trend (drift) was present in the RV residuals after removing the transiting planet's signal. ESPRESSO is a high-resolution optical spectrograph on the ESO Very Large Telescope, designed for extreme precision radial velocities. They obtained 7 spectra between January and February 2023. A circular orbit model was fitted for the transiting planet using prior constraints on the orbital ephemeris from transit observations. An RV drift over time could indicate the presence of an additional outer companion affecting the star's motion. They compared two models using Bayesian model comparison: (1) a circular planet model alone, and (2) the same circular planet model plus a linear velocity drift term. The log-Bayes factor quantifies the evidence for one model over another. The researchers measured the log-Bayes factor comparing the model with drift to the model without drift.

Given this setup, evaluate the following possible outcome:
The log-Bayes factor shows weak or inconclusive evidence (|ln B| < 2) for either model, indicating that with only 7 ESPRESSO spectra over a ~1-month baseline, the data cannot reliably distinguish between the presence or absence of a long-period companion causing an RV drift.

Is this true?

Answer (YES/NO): NO